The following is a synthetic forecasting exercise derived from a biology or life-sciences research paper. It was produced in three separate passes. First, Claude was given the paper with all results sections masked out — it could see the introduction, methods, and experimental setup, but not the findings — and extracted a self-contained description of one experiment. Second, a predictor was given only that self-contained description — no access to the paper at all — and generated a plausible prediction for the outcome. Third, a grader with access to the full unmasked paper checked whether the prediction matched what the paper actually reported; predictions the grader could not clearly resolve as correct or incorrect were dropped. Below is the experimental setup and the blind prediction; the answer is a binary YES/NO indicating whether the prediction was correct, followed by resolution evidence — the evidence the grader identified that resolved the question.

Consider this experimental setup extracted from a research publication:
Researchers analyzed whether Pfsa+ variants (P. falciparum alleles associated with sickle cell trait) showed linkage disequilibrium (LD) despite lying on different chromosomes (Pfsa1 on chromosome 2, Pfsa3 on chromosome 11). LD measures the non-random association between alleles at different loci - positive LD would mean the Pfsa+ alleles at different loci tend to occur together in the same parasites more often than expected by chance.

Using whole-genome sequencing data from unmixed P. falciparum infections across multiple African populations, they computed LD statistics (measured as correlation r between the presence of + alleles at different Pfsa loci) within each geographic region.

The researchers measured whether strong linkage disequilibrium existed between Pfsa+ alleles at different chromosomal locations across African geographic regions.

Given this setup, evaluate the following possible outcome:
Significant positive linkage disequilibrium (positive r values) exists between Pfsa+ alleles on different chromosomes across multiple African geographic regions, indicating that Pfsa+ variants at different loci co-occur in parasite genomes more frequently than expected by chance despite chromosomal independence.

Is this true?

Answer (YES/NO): YES